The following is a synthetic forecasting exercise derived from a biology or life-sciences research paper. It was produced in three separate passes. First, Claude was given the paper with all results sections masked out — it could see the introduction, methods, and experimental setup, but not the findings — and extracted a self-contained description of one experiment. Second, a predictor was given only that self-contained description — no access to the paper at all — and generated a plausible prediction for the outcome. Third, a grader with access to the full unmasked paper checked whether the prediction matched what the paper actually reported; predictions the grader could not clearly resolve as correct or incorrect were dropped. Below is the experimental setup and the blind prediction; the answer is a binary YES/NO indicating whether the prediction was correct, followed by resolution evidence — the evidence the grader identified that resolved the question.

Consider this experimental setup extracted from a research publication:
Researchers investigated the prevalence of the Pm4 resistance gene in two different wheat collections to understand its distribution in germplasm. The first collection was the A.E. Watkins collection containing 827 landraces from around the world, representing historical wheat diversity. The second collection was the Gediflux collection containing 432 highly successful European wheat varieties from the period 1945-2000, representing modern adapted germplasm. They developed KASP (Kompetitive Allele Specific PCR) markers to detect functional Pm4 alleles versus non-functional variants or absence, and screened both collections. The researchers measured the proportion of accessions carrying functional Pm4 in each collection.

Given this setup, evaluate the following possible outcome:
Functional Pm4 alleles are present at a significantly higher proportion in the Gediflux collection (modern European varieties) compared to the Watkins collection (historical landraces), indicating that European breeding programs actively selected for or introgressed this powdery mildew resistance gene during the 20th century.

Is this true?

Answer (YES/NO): YES